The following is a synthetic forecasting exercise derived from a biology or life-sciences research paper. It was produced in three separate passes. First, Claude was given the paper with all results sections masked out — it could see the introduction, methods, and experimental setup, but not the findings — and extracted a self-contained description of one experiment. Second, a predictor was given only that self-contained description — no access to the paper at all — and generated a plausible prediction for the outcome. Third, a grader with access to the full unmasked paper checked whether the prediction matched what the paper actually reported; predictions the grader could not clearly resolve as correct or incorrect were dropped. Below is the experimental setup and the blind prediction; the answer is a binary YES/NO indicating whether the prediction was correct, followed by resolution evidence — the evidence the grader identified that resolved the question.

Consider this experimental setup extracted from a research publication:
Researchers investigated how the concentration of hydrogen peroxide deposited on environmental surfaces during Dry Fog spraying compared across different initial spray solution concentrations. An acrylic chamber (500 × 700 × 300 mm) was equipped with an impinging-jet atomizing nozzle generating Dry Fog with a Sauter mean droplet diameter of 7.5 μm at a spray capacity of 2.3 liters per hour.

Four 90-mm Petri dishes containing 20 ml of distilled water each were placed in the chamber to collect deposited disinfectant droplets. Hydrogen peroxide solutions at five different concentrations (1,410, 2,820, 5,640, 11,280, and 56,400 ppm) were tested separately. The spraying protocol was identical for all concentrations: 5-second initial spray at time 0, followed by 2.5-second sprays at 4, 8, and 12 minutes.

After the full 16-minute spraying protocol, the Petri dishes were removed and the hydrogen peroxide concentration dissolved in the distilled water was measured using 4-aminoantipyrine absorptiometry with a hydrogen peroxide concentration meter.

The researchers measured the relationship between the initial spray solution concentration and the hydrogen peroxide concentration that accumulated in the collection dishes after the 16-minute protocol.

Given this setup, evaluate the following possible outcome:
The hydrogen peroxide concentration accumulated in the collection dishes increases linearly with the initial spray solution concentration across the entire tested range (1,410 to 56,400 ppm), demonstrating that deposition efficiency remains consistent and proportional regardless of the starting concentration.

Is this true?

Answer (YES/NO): YES